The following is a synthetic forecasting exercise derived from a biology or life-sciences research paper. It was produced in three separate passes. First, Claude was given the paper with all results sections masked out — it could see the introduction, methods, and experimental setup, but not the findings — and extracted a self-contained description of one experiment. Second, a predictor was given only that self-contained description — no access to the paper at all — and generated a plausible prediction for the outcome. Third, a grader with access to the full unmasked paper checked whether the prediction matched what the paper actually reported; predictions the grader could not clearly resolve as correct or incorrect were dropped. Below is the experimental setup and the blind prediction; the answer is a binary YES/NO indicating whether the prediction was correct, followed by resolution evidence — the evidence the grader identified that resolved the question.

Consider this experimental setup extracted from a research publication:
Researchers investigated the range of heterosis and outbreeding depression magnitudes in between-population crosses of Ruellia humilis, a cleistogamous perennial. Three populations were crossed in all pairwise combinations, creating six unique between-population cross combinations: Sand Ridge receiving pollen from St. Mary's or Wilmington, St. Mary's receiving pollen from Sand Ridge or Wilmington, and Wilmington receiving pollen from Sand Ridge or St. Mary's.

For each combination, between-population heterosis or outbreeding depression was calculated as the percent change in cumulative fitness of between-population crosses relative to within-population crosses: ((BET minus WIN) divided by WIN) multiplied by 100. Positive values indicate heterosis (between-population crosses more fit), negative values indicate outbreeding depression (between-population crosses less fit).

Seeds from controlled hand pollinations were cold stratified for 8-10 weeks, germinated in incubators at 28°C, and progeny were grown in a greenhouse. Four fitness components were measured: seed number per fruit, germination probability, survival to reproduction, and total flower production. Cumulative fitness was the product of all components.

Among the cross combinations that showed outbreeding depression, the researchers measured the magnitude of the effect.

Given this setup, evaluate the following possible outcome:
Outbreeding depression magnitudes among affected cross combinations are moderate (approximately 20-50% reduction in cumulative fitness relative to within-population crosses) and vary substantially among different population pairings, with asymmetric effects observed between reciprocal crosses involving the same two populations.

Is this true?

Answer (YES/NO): NO